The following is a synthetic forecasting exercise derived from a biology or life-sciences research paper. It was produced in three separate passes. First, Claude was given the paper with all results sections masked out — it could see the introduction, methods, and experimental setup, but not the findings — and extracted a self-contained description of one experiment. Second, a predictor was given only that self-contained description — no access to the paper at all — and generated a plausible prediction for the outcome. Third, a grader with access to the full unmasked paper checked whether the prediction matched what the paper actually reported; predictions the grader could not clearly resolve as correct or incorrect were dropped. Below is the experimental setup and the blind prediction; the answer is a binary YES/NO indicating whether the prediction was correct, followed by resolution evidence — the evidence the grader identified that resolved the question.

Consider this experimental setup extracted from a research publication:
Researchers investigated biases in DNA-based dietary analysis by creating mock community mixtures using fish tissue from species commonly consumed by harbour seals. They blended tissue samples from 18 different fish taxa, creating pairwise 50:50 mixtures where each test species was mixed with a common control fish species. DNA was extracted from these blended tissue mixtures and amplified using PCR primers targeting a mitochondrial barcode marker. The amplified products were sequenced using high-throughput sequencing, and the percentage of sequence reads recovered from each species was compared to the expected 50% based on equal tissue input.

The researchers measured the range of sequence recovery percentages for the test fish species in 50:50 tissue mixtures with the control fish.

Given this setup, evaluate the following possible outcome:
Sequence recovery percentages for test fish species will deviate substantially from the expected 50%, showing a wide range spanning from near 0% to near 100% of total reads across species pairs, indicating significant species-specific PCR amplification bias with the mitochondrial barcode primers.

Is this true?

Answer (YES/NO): NO